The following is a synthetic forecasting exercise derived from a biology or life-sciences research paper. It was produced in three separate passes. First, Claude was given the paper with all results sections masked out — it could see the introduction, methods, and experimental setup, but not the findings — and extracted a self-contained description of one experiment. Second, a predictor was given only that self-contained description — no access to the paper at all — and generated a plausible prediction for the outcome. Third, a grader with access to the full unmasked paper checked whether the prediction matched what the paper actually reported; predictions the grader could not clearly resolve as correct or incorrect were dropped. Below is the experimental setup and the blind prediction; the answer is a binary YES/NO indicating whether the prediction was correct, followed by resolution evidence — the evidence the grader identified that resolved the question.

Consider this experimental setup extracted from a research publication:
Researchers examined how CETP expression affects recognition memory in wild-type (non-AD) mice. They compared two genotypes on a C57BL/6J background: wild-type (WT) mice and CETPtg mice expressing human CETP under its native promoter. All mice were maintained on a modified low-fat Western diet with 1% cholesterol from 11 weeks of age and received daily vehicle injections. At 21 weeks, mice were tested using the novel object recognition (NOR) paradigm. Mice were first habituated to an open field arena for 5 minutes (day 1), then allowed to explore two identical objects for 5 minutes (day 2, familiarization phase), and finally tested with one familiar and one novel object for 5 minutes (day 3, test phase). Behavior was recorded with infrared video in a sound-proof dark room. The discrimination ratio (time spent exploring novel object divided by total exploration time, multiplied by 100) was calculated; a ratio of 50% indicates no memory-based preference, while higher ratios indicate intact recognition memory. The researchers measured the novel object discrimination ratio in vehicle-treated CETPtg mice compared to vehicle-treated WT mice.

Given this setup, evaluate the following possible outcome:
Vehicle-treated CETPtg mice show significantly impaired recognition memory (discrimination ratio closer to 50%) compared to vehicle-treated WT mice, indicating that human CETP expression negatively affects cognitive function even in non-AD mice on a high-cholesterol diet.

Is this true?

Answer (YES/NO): YES